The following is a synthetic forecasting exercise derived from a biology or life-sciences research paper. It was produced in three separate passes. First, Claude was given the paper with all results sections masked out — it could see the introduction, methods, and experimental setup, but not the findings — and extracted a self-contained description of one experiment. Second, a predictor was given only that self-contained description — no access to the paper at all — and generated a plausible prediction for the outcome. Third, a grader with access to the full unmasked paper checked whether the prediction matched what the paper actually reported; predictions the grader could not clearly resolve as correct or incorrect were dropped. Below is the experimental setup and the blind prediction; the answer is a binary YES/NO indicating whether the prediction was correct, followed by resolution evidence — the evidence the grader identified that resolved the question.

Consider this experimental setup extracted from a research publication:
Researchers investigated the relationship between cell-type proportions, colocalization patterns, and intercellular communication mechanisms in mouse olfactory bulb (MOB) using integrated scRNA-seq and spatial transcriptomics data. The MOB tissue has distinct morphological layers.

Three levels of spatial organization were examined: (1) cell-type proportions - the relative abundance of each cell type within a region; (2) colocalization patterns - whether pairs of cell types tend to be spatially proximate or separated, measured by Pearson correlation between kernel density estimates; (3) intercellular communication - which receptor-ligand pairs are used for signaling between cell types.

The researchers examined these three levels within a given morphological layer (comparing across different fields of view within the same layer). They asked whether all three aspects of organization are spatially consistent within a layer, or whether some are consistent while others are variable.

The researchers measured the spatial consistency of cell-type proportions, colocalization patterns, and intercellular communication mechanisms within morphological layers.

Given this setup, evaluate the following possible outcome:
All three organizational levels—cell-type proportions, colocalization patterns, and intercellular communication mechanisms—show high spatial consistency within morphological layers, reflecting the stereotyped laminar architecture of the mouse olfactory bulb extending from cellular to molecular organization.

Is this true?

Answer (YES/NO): NO